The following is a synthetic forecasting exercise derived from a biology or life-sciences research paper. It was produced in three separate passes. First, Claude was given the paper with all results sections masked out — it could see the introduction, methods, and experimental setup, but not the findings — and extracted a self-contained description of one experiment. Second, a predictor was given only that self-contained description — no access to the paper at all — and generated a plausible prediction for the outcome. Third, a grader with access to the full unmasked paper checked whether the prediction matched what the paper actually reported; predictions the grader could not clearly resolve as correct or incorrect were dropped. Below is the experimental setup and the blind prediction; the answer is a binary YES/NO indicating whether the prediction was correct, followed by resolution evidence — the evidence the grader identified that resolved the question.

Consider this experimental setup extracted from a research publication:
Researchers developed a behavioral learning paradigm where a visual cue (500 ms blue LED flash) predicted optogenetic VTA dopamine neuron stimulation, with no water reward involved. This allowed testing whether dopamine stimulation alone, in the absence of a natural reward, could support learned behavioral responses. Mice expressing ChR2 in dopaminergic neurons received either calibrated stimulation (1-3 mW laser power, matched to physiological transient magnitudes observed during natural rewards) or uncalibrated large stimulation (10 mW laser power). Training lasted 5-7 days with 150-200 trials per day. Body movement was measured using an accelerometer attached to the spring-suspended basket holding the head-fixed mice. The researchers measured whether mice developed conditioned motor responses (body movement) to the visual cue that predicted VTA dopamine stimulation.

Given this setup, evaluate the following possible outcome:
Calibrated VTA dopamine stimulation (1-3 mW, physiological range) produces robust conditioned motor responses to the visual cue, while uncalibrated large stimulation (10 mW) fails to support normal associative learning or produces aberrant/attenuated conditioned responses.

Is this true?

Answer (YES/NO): NO